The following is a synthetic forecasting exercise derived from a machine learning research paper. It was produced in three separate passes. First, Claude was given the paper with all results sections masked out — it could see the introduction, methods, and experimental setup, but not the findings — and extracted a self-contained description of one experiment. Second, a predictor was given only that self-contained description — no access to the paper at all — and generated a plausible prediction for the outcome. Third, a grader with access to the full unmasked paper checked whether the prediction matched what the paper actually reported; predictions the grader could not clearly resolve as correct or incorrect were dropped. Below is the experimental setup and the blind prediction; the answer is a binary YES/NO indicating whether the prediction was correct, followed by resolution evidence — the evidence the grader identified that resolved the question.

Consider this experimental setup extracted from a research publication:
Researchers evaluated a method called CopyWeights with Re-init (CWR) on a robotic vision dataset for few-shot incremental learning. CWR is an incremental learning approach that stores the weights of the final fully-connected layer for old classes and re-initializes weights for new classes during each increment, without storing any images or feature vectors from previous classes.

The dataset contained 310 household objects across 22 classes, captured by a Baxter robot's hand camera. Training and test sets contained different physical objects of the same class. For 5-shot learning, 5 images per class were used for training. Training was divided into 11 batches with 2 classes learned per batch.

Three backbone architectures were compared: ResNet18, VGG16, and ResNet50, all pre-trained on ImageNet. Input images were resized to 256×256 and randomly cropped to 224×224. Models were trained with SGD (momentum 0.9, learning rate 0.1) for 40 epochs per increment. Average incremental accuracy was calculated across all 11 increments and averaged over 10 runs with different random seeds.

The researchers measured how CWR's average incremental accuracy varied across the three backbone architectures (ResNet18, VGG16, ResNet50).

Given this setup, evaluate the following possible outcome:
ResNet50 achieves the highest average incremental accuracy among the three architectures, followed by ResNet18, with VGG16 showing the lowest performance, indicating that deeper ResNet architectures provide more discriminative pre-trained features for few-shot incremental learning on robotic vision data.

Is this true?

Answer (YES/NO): NO